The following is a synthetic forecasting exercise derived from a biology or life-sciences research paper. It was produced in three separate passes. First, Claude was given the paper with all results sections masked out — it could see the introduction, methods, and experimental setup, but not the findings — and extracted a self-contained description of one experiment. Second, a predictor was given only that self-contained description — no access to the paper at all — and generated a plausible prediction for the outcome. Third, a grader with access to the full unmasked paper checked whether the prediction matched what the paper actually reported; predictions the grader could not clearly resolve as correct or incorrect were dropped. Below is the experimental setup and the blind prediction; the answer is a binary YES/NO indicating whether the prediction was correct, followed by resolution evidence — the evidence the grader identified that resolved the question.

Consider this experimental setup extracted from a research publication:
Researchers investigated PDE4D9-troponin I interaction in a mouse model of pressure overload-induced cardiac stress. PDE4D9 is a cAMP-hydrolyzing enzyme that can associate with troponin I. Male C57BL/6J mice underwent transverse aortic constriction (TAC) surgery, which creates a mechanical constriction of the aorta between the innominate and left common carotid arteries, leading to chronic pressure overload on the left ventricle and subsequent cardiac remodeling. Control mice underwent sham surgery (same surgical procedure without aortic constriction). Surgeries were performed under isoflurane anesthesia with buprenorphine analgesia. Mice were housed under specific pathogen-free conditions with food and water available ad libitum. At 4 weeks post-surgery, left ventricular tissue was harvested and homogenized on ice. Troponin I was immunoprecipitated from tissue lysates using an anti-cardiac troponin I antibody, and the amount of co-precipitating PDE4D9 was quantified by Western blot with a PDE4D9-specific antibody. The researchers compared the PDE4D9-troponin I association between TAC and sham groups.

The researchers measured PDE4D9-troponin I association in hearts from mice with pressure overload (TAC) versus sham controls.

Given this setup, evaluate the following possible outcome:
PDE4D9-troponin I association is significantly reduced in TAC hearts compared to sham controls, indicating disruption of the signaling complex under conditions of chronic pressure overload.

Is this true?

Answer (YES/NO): NO